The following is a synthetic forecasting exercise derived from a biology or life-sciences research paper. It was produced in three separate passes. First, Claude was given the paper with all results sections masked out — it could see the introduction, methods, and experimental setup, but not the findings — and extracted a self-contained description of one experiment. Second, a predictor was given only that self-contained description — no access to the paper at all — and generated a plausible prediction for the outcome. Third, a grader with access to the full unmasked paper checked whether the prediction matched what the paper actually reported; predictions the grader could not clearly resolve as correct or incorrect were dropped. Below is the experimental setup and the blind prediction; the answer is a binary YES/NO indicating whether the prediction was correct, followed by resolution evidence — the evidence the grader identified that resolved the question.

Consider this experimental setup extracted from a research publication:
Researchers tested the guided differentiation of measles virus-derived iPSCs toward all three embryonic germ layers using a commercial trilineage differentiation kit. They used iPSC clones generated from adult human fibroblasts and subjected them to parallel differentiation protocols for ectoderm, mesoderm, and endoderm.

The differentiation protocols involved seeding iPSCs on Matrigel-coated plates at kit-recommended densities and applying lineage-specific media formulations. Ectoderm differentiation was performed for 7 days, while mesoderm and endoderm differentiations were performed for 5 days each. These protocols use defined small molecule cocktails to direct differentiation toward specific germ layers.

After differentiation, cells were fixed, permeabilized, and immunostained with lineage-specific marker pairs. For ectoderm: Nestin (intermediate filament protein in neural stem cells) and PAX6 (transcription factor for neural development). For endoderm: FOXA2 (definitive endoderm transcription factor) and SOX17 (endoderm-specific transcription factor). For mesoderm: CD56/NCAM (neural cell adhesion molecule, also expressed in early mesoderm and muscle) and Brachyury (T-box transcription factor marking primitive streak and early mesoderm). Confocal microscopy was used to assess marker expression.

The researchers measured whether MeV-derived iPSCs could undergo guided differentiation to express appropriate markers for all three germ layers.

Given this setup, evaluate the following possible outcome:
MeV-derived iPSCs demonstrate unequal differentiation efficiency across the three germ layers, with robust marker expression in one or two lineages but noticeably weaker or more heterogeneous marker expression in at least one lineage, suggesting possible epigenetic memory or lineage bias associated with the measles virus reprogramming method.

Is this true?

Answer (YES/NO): NO